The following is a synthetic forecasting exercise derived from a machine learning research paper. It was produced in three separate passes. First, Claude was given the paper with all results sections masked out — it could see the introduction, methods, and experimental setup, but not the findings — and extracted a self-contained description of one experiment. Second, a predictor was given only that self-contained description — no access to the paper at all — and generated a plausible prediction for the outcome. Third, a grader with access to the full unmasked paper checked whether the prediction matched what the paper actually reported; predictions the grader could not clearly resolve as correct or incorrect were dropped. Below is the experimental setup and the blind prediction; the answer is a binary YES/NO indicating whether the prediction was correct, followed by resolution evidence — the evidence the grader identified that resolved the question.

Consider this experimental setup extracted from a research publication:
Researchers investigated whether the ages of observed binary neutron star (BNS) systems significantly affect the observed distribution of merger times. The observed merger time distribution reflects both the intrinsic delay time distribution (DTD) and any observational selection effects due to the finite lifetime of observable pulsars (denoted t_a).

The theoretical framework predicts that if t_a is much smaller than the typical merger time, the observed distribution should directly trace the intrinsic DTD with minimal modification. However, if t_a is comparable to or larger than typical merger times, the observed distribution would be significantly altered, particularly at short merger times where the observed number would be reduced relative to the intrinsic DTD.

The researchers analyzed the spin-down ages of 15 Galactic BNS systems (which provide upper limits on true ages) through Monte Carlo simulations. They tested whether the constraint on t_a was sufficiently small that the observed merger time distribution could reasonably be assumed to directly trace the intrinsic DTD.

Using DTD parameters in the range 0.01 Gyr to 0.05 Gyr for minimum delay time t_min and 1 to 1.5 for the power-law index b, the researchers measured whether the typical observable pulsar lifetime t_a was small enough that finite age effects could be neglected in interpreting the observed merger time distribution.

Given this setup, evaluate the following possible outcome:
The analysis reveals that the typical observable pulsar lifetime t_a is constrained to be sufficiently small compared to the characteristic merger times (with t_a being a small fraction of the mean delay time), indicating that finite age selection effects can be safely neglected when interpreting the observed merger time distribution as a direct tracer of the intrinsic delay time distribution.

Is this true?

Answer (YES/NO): YES